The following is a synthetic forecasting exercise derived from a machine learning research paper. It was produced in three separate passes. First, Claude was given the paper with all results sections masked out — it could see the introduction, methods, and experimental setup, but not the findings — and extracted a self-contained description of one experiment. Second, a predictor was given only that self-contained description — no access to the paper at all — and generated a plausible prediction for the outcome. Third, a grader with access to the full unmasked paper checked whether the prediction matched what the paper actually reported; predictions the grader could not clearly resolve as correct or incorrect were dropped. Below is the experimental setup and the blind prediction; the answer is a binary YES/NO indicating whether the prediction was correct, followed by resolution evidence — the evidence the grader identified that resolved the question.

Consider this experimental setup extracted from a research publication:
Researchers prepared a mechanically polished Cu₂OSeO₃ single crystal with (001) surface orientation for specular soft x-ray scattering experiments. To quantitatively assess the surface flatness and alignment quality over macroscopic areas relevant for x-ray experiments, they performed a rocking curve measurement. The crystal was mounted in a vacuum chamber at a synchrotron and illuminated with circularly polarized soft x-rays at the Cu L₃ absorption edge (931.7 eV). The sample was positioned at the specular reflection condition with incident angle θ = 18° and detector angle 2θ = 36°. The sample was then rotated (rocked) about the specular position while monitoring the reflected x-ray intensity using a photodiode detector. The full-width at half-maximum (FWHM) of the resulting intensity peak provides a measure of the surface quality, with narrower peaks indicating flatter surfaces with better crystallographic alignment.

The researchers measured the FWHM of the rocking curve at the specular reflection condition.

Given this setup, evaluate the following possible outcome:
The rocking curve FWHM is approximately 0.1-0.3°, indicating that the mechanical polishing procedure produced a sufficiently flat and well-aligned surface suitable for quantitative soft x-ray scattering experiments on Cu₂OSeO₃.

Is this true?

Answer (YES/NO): NO